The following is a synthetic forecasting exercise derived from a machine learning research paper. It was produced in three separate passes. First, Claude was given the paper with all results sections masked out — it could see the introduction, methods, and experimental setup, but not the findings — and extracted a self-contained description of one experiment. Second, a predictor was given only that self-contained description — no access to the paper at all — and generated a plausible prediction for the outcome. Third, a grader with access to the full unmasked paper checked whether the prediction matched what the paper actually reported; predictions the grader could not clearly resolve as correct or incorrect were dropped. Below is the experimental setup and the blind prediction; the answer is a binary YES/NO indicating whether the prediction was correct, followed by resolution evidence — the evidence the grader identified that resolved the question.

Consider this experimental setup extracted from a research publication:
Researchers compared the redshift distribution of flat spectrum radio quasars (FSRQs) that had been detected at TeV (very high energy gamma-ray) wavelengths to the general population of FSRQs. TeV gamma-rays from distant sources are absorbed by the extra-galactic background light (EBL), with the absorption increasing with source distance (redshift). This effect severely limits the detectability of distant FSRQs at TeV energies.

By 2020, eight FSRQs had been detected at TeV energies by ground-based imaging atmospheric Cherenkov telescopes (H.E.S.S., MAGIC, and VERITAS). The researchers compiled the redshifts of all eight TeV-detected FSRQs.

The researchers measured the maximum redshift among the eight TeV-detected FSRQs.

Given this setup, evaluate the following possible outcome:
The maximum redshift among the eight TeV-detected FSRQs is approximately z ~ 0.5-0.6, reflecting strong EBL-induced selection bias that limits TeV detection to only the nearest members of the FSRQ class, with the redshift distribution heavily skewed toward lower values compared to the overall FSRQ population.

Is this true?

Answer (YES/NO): NO